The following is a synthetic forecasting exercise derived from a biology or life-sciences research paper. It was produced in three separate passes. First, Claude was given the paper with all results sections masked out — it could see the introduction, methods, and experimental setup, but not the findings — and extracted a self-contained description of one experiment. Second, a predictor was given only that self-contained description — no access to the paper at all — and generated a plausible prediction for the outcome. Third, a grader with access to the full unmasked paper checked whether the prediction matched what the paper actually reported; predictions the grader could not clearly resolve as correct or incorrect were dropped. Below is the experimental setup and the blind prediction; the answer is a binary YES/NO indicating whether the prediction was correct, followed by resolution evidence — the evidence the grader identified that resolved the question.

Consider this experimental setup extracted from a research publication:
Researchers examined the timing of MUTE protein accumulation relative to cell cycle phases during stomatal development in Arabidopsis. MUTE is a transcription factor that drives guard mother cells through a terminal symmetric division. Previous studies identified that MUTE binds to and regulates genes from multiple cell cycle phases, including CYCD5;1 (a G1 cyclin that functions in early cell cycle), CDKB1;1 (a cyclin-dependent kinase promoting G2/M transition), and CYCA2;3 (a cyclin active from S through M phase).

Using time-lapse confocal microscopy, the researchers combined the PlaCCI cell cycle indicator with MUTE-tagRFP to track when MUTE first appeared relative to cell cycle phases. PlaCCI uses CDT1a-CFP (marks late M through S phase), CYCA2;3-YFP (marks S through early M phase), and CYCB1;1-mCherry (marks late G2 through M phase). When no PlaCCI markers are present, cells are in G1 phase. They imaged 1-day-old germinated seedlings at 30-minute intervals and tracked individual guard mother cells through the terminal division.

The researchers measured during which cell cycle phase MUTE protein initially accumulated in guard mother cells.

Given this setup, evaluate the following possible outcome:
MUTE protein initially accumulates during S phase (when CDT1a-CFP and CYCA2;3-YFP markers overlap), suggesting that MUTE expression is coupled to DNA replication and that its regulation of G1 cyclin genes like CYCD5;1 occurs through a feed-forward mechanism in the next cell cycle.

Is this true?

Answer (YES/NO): NO